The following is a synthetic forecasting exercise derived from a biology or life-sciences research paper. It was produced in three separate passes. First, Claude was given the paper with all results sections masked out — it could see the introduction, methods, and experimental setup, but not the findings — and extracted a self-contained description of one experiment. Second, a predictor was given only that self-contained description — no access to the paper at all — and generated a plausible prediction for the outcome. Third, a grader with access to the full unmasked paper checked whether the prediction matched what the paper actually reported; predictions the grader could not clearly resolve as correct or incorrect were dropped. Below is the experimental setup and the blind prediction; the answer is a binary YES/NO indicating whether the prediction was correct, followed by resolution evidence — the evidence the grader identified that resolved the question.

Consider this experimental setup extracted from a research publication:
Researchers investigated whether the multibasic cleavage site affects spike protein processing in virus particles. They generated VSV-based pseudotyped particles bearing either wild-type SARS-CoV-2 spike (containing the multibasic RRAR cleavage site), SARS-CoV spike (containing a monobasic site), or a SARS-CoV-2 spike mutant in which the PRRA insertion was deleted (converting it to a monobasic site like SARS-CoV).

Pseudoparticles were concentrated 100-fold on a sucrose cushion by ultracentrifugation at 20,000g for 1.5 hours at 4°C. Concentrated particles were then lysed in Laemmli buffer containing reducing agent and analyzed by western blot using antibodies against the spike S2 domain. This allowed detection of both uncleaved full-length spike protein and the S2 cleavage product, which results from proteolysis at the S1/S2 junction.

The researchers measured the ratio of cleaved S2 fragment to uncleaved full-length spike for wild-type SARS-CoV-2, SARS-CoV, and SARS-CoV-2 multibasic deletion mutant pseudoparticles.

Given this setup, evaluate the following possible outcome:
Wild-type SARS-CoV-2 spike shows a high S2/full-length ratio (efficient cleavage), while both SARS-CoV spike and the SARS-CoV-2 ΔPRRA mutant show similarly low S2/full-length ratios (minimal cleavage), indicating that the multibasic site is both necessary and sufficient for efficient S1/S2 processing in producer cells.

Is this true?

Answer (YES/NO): YES